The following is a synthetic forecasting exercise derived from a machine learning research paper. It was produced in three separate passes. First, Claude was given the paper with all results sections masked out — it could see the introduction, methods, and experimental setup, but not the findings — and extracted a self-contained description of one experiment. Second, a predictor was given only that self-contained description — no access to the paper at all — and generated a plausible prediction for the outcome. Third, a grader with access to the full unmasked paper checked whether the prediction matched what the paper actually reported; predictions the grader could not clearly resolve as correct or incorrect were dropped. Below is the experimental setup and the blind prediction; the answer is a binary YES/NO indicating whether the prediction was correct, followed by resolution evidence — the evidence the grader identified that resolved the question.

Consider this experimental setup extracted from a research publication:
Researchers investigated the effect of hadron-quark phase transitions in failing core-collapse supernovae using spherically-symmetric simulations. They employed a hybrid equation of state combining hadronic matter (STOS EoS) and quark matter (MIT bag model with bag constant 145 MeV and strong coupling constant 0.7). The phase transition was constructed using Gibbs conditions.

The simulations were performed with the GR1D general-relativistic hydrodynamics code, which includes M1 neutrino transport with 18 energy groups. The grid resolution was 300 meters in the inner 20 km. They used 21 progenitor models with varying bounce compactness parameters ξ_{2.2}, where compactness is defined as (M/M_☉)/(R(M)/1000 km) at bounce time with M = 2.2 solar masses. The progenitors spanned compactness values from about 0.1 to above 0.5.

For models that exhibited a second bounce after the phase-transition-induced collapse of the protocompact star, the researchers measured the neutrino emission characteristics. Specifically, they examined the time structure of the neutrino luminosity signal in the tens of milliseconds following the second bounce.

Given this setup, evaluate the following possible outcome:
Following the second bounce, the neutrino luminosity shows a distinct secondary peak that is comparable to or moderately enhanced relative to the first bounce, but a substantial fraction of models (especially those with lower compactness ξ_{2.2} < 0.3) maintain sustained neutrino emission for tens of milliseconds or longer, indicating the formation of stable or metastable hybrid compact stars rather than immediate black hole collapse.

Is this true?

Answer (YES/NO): NO